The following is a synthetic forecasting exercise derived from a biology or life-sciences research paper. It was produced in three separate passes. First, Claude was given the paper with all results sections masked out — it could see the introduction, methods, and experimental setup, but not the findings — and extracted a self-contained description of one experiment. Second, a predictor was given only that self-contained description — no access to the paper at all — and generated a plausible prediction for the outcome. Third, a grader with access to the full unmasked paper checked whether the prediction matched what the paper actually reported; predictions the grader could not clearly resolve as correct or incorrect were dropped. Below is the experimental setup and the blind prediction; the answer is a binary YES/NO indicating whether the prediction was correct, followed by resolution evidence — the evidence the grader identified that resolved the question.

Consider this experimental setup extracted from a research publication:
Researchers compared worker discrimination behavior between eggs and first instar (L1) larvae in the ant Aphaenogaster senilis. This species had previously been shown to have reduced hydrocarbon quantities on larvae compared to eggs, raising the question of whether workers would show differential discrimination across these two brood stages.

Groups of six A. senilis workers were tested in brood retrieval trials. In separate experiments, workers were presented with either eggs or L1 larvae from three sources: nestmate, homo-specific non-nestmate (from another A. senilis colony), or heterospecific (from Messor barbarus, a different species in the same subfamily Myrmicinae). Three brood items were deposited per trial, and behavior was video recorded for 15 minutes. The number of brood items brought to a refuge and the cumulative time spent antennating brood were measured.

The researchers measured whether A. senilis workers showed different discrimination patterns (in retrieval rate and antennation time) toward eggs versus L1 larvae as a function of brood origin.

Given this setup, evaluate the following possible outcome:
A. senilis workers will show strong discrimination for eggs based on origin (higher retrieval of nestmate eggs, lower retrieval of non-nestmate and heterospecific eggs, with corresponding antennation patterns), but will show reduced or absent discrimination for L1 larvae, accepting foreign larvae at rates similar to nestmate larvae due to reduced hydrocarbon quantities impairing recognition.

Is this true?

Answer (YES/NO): NO